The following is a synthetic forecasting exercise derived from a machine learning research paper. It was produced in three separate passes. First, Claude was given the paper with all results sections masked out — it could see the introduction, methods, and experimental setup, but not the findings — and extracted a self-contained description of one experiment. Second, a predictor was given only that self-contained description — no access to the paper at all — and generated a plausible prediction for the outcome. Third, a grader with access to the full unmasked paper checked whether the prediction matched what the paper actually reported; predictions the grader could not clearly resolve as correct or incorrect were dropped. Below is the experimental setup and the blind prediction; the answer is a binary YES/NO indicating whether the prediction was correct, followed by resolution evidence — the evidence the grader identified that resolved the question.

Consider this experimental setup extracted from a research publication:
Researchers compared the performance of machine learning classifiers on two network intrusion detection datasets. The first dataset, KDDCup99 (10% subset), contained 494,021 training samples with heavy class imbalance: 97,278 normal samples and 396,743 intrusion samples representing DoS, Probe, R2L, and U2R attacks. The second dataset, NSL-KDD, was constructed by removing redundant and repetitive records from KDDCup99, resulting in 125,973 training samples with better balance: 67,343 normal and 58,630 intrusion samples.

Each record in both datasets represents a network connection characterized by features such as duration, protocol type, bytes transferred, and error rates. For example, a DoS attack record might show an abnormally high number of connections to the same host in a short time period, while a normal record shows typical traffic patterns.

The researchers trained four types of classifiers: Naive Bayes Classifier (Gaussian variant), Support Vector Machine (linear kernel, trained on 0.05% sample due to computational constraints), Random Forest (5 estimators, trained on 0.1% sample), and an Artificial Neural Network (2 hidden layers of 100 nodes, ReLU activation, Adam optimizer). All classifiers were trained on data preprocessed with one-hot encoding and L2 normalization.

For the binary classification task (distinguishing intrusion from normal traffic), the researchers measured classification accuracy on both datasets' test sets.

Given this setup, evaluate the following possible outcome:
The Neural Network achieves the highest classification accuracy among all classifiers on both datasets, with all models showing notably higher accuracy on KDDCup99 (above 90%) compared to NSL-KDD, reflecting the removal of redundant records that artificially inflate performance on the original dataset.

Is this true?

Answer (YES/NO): NO